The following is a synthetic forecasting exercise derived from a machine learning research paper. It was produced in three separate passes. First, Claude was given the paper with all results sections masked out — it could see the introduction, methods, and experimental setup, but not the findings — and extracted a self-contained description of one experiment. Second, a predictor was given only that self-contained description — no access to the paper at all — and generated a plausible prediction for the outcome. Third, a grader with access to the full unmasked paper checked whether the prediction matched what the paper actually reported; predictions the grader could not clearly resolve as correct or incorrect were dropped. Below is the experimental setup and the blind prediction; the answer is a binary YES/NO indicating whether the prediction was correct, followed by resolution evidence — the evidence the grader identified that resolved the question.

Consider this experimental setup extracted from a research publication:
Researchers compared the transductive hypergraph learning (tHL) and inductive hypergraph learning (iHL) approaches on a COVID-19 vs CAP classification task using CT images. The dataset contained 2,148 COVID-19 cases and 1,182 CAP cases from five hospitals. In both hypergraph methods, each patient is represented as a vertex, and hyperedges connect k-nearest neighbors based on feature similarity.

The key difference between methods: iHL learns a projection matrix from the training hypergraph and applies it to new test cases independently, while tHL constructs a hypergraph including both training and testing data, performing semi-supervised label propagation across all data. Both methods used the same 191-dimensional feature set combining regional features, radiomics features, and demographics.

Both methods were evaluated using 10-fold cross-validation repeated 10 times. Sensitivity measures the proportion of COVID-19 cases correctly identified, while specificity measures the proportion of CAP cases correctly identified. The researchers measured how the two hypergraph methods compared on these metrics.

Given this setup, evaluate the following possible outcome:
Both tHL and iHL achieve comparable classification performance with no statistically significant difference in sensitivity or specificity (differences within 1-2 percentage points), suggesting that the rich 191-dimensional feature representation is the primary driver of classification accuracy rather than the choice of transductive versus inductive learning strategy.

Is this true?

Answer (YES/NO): NO